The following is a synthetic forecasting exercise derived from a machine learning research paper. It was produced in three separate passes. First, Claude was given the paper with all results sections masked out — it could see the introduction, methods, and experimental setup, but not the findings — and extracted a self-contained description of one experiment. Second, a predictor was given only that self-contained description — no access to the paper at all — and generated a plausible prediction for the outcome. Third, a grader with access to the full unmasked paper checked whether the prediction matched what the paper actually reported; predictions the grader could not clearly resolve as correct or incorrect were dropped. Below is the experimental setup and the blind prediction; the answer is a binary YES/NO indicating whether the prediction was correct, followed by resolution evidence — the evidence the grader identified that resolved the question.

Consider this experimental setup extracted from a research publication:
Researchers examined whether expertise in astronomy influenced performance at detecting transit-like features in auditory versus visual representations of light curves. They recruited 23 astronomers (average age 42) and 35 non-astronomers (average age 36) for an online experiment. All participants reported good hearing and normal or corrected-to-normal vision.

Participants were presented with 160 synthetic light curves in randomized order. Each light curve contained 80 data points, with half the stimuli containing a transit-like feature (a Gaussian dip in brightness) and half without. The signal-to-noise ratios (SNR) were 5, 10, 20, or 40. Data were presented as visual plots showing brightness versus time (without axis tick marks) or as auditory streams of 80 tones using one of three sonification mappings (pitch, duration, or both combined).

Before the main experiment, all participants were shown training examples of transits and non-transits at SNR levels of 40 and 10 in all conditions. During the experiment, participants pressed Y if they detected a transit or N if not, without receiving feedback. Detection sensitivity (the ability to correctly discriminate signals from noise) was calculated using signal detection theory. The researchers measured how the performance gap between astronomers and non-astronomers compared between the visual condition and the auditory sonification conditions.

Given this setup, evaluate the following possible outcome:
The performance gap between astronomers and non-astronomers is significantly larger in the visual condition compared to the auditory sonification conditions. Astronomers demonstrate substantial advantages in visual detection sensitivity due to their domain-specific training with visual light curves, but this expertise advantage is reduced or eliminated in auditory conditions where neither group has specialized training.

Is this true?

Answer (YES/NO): NO